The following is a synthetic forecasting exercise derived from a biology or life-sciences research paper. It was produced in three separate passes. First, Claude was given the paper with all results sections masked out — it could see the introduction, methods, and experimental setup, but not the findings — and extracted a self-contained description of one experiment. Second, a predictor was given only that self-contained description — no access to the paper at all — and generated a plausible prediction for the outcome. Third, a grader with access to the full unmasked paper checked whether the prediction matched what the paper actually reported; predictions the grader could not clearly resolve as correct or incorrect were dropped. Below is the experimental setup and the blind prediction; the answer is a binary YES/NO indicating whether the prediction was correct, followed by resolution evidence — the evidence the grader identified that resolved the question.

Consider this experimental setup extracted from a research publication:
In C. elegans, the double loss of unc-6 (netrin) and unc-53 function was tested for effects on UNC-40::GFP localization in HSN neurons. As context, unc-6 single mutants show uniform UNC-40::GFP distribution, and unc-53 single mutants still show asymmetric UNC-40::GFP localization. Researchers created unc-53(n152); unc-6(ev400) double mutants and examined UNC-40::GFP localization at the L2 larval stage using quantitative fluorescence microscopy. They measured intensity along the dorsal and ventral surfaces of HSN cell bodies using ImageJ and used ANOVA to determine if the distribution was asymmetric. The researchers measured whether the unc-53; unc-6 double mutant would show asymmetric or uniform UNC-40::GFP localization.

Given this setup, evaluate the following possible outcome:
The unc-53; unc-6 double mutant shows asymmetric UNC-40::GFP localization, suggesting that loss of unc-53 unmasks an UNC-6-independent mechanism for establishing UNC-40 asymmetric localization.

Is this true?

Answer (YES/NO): YES